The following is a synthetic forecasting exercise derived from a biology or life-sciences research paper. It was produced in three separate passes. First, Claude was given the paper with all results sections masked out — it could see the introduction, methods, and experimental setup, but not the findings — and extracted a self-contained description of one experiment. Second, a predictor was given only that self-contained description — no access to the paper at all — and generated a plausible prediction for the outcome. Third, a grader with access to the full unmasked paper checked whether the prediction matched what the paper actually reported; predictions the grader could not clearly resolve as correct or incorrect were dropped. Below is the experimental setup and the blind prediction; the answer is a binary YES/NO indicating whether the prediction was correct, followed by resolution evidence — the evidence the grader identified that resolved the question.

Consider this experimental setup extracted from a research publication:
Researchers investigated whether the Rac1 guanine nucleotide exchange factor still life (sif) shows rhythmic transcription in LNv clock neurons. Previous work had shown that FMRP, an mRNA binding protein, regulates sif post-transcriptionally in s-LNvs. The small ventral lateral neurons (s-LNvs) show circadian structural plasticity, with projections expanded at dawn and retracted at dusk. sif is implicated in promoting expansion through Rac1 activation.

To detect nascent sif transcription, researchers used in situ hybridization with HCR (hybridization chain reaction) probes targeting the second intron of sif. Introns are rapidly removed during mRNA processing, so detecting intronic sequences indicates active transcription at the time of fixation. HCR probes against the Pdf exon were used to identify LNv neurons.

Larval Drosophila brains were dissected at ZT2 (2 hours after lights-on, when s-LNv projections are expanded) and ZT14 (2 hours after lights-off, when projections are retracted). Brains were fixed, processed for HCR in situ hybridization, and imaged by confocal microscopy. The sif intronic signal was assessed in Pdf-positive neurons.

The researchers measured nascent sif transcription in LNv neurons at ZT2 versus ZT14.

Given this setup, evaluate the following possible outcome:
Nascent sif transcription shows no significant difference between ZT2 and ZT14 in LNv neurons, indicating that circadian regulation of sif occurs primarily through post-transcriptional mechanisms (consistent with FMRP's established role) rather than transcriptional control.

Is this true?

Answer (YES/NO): NO